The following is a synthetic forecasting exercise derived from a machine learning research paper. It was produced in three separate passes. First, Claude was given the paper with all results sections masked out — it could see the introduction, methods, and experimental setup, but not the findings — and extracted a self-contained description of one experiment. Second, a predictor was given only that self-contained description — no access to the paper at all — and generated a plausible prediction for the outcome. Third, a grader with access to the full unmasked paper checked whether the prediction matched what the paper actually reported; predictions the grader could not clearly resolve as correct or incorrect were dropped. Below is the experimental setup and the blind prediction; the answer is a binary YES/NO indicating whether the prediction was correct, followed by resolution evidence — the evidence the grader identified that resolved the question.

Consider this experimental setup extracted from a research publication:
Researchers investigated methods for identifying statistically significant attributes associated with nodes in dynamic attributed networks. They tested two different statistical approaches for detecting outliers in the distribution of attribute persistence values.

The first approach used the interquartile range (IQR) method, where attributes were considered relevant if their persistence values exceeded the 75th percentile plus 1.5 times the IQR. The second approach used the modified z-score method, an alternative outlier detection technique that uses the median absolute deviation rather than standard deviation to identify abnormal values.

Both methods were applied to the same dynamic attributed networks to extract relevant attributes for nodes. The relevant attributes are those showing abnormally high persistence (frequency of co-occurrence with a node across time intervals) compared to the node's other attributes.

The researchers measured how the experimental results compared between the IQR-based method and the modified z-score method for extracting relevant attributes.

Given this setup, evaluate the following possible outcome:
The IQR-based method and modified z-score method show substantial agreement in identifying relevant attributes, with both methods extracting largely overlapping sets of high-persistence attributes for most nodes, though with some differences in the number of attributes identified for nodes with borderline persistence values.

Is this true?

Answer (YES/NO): NO